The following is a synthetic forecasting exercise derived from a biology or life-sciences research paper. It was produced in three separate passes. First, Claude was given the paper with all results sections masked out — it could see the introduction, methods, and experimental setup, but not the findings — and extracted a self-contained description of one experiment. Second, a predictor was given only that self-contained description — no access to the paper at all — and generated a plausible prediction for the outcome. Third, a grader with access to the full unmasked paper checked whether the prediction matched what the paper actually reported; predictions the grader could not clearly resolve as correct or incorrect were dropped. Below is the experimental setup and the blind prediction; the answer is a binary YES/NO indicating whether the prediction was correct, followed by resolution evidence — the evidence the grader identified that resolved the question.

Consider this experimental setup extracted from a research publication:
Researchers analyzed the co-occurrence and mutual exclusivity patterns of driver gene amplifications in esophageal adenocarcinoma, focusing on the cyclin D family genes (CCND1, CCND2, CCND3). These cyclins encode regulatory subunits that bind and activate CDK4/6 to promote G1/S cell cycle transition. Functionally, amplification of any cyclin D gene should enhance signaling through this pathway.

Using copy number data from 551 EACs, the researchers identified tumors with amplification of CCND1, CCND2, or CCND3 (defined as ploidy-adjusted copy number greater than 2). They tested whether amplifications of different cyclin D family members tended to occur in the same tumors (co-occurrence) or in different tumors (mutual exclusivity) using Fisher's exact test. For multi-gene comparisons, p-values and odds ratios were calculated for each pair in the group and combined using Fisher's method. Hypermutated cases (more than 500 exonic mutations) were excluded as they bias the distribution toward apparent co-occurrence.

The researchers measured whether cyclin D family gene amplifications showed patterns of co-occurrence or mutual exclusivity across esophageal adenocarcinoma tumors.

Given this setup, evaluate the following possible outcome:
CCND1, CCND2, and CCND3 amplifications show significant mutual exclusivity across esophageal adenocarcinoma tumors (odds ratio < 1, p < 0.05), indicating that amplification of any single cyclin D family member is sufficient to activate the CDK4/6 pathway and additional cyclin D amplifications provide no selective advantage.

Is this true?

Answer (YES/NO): NO